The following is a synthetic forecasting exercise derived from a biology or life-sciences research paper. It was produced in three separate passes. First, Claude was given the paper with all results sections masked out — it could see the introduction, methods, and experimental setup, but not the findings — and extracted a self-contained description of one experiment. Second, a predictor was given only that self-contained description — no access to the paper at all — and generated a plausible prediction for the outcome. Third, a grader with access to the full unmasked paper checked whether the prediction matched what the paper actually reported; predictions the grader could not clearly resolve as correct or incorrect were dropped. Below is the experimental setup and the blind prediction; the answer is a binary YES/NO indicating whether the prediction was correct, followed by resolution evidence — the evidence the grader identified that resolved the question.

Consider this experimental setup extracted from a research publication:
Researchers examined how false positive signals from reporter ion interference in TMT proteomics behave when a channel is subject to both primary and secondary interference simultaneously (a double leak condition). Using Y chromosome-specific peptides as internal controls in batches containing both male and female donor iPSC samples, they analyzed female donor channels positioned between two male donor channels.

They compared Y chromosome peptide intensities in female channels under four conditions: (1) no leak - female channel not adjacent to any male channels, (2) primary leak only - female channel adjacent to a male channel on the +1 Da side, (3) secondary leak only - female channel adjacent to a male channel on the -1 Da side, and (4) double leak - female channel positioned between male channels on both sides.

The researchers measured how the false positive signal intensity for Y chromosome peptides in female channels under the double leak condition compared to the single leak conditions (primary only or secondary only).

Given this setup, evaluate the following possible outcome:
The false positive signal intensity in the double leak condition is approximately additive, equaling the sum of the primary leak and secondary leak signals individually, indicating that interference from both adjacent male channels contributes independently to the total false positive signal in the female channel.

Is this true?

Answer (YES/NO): YES